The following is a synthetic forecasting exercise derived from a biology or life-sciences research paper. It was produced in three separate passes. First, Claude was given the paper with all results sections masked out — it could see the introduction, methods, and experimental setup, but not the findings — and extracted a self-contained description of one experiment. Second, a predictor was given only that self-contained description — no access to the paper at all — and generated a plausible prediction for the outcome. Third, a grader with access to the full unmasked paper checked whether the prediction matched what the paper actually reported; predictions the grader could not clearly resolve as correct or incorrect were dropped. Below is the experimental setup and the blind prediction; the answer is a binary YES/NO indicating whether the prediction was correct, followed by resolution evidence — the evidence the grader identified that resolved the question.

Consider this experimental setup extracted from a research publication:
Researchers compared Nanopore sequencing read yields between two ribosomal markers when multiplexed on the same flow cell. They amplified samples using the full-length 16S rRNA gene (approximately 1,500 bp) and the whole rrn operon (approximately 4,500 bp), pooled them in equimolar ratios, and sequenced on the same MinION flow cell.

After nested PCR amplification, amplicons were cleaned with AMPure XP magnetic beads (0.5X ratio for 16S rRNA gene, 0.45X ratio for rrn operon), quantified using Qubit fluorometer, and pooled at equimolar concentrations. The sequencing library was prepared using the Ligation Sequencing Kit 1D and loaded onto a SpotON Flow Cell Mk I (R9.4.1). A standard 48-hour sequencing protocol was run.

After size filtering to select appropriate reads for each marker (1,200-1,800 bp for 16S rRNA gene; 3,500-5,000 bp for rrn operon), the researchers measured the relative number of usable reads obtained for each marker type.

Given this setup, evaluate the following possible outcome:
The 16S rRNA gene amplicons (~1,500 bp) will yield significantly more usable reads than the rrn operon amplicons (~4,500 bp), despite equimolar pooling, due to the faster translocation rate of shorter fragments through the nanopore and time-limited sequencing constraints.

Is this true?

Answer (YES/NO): YES